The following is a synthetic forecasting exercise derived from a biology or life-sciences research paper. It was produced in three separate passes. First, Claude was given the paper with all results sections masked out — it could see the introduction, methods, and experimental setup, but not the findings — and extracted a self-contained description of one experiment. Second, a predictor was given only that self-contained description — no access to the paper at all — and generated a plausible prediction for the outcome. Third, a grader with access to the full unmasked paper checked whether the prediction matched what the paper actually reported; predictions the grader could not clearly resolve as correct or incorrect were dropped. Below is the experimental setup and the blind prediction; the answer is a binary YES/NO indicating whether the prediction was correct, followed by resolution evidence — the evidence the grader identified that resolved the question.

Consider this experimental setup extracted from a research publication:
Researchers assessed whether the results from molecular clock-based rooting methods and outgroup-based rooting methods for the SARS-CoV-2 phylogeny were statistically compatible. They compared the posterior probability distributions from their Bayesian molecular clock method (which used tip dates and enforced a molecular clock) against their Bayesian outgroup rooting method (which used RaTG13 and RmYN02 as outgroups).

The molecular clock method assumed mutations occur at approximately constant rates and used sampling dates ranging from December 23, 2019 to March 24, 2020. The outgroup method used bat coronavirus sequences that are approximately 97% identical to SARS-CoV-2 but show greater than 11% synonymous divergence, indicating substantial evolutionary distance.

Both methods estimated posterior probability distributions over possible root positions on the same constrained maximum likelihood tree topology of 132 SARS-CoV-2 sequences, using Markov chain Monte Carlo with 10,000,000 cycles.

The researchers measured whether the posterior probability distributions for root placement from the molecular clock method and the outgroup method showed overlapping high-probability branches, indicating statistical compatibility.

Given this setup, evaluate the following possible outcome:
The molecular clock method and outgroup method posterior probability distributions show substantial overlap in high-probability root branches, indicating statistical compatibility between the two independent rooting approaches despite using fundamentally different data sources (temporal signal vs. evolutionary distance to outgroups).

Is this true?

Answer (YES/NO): NO